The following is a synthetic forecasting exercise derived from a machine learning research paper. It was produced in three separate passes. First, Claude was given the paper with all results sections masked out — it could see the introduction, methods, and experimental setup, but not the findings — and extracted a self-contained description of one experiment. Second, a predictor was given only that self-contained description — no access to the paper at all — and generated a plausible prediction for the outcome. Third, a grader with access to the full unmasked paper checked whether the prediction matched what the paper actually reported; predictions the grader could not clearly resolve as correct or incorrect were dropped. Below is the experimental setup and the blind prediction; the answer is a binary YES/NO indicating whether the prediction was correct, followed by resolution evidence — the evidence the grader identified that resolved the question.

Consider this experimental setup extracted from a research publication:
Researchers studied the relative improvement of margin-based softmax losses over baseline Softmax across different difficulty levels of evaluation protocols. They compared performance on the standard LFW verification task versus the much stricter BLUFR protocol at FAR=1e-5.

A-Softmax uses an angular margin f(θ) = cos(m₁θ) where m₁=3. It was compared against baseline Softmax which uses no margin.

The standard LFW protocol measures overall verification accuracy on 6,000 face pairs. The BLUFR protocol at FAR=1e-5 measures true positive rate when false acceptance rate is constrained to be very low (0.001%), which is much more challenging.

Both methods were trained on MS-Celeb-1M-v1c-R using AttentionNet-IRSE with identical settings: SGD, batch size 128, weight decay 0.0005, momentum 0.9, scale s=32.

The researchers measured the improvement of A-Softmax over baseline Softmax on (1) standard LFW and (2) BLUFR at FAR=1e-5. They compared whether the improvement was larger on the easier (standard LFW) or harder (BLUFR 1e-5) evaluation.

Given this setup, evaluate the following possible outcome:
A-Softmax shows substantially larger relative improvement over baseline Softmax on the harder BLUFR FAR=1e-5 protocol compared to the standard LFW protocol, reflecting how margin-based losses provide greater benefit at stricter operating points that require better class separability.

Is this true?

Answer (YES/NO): YES